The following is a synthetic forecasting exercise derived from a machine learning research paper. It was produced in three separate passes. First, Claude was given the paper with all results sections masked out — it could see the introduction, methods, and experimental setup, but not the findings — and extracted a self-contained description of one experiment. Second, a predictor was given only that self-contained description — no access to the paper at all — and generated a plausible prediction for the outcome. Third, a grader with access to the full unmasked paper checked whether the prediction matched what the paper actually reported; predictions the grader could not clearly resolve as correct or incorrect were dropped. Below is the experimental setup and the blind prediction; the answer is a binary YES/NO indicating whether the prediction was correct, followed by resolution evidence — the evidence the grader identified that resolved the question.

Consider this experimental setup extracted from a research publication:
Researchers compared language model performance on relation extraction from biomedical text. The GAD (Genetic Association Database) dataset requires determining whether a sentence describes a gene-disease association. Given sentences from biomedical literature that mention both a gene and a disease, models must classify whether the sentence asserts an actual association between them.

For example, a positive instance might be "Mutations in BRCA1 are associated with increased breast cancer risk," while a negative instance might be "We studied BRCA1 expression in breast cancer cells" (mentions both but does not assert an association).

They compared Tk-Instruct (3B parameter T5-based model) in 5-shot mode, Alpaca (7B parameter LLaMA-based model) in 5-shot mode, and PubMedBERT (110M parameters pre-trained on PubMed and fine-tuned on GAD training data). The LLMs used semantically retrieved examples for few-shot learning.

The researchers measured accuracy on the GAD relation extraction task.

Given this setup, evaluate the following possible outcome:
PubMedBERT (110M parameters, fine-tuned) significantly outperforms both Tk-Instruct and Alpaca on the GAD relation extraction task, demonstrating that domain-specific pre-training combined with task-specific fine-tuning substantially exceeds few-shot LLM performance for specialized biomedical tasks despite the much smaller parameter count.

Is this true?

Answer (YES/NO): YES